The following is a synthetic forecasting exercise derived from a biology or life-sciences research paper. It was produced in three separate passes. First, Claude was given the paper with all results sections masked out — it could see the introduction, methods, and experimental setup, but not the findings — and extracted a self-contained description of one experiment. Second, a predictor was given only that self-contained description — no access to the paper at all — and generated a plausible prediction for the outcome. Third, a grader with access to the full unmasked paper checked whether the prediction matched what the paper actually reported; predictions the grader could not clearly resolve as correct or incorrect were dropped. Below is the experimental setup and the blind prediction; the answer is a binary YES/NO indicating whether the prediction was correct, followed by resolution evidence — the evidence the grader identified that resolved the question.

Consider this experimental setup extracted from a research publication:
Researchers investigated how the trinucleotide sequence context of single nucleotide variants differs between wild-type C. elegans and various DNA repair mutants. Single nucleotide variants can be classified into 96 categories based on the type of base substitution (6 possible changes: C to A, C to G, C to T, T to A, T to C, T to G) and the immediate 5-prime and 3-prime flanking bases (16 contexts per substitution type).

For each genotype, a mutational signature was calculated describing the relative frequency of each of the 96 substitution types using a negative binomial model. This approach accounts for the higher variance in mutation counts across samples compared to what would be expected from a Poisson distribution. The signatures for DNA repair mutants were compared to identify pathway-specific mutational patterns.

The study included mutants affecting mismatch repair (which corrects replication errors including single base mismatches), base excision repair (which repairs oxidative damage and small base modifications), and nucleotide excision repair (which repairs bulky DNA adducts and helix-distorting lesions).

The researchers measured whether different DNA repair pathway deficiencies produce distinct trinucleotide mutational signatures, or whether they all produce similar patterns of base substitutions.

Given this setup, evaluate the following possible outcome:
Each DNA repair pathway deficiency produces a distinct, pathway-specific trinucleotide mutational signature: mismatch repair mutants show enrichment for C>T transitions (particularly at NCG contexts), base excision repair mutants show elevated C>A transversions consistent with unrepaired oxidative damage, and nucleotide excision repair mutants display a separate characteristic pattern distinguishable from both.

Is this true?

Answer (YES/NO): NO